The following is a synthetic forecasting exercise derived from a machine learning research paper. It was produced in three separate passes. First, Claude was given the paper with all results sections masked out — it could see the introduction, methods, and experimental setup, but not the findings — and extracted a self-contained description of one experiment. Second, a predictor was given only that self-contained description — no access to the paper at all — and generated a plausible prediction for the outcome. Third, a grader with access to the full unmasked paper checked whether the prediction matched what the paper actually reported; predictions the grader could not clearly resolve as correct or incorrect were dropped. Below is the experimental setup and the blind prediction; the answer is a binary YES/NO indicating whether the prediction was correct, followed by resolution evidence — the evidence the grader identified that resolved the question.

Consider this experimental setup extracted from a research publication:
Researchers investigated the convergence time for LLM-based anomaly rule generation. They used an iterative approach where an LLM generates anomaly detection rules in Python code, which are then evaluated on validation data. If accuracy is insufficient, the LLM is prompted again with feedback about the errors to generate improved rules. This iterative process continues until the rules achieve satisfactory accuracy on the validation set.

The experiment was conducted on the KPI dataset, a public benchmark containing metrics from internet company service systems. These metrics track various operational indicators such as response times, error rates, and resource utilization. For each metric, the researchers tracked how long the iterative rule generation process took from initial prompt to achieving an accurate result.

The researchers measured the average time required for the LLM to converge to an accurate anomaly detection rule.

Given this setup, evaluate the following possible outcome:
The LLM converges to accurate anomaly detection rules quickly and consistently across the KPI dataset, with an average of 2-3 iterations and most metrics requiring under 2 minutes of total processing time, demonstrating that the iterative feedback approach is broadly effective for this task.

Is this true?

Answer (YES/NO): NO